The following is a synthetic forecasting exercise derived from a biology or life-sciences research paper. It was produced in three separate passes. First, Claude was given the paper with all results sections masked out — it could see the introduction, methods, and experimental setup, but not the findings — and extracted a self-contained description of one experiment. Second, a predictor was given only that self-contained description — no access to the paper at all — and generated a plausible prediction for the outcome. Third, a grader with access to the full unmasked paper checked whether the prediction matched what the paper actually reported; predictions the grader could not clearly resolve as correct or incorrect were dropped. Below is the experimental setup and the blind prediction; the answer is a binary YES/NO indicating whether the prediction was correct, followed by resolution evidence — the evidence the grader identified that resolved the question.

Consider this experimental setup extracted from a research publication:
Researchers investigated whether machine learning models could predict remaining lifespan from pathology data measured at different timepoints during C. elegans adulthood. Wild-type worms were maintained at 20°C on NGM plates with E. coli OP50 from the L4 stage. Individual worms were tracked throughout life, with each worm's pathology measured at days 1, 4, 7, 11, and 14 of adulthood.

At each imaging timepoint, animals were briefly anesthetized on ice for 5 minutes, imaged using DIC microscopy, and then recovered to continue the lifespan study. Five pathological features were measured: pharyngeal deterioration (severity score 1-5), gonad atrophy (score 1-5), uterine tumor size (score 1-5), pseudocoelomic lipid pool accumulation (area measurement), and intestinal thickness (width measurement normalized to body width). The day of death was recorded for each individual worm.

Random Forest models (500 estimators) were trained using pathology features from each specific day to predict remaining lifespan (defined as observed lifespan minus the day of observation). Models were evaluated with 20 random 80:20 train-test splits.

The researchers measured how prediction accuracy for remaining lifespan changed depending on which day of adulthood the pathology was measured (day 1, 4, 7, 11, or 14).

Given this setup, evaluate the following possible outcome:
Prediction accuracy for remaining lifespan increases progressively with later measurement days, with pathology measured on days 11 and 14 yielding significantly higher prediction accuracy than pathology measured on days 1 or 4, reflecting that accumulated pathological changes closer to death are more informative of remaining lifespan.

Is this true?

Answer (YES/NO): NO